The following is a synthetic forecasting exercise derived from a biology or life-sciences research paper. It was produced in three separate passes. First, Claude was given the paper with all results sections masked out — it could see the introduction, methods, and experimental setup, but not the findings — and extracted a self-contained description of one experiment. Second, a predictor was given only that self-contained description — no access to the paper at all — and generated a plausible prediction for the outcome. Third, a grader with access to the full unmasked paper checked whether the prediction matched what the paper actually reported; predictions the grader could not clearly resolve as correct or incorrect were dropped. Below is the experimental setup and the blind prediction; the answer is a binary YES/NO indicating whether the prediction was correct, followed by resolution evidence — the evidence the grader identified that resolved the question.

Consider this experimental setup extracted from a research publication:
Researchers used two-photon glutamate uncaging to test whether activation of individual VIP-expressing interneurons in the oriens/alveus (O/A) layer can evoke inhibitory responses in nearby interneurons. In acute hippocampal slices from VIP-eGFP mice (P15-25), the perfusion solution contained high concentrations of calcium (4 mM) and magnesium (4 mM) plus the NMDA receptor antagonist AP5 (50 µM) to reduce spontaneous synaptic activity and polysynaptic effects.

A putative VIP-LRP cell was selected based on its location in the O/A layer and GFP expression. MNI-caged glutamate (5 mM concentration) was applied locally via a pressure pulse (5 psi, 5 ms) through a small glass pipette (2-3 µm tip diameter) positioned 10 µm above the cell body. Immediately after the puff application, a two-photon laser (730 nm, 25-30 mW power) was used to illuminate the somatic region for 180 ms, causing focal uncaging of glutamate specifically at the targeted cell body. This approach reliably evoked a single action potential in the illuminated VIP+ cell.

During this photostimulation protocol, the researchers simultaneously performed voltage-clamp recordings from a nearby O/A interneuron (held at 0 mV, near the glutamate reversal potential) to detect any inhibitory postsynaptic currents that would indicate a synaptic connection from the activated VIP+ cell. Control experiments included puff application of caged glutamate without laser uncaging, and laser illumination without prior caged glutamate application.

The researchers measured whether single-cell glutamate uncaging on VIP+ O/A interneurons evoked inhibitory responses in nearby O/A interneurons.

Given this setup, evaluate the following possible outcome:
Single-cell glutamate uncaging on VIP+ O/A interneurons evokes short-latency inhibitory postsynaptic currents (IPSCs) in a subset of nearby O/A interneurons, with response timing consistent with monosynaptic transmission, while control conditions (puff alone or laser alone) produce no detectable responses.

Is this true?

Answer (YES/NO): YES